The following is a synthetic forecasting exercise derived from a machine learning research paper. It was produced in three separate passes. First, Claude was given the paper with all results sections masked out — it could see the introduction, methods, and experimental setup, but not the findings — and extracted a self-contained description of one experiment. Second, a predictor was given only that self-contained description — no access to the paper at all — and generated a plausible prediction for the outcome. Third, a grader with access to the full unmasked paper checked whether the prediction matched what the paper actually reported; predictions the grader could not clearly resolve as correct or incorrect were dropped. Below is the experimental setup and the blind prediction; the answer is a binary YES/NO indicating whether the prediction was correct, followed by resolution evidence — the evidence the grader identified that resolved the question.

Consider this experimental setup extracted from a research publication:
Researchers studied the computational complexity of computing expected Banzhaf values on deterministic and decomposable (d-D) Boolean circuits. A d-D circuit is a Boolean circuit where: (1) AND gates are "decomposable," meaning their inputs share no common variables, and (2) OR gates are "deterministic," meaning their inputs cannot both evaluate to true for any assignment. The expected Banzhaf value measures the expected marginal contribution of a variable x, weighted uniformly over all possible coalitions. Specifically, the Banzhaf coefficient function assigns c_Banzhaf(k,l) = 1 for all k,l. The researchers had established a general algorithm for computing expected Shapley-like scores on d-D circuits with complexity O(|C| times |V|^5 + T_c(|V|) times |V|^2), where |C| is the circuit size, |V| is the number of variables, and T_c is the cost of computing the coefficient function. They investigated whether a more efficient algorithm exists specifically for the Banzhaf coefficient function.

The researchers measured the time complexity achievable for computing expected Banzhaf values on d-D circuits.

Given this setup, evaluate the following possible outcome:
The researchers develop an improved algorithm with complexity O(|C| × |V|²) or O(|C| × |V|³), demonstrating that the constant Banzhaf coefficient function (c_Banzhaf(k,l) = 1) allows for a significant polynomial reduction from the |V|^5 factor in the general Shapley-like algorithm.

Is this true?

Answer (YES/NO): NO